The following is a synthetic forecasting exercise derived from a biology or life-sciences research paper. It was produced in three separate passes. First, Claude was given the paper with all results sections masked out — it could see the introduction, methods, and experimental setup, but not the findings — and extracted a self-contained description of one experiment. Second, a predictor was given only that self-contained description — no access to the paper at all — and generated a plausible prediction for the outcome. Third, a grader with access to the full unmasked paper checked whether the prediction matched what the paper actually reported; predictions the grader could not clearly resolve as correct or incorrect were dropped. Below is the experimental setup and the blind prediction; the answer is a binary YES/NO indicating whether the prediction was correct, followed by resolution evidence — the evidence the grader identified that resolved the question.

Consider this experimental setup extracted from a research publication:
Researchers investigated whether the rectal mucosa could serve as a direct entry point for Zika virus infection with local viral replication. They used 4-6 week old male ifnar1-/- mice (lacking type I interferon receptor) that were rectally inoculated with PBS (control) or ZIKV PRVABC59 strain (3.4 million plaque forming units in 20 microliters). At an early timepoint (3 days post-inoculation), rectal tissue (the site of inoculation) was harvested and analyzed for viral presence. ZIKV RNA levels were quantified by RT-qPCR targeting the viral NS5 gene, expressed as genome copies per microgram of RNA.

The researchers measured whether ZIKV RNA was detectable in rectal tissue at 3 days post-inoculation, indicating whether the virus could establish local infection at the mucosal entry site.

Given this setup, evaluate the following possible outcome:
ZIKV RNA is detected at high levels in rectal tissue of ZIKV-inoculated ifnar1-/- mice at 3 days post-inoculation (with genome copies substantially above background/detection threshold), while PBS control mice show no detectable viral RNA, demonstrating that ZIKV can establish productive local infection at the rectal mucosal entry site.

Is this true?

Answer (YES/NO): YES